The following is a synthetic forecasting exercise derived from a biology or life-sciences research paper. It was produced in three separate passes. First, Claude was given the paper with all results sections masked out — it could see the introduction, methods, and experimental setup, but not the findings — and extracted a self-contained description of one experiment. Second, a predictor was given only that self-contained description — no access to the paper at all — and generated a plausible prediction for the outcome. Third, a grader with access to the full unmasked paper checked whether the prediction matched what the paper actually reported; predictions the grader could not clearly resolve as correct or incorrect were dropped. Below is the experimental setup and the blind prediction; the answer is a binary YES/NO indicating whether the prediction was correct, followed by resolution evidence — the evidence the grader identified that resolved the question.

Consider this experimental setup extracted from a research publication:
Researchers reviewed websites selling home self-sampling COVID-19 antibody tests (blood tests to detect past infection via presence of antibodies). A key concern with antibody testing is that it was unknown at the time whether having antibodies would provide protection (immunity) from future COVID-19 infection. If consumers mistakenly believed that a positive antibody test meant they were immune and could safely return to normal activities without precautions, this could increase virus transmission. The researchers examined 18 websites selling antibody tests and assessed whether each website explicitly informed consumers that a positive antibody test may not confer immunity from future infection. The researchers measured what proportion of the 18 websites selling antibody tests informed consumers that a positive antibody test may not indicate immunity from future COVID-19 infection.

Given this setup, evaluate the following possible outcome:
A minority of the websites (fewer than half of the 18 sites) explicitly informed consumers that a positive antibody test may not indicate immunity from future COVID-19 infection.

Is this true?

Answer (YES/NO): NO